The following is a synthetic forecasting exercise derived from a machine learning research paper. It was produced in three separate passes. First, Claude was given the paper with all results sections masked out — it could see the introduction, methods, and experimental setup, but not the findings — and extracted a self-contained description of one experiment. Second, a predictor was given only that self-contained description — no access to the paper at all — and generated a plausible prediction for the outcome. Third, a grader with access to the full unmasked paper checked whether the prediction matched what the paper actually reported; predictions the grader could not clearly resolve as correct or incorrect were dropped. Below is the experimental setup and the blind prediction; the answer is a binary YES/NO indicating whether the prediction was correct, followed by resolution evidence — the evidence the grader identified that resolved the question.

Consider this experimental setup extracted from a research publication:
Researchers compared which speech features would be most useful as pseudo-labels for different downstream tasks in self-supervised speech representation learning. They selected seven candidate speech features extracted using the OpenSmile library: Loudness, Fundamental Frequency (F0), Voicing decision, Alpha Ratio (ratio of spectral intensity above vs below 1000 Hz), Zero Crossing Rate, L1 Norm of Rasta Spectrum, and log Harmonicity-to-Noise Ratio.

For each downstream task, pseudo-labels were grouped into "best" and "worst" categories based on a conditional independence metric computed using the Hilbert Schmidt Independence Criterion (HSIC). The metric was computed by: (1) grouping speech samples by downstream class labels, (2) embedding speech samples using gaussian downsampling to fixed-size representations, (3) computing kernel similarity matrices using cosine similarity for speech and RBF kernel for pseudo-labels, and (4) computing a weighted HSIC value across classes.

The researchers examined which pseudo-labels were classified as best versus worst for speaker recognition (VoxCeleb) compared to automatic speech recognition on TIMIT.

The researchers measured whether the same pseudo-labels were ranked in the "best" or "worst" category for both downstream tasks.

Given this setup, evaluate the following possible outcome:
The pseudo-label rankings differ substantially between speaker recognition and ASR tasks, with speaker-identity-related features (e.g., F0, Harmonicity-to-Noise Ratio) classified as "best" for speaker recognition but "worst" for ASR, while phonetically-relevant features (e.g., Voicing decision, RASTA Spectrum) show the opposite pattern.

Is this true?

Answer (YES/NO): NO